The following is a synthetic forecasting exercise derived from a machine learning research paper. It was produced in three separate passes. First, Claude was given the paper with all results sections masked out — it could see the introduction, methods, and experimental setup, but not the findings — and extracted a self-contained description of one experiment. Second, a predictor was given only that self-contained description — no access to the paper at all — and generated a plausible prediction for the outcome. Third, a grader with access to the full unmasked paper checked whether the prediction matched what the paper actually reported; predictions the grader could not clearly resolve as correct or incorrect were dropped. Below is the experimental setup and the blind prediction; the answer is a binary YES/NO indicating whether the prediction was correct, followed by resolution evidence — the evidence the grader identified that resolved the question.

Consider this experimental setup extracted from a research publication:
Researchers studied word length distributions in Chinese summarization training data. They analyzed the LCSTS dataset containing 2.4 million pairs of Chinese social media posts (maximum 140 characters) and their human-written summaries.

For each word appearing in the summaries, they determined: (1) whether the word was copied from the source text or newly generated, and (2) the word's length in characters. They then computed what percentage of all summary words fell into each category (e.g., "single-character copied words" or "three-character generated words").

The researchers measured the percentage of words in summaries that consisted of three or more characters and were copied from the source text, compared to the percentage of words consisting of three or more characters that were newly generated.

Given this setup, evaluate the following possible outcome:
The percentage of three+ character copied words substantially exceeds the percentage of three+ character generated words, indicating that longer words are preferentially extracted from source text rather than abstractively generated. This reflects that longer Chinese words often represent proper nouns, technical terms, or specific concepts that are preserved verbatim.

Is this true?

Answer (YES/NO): NO